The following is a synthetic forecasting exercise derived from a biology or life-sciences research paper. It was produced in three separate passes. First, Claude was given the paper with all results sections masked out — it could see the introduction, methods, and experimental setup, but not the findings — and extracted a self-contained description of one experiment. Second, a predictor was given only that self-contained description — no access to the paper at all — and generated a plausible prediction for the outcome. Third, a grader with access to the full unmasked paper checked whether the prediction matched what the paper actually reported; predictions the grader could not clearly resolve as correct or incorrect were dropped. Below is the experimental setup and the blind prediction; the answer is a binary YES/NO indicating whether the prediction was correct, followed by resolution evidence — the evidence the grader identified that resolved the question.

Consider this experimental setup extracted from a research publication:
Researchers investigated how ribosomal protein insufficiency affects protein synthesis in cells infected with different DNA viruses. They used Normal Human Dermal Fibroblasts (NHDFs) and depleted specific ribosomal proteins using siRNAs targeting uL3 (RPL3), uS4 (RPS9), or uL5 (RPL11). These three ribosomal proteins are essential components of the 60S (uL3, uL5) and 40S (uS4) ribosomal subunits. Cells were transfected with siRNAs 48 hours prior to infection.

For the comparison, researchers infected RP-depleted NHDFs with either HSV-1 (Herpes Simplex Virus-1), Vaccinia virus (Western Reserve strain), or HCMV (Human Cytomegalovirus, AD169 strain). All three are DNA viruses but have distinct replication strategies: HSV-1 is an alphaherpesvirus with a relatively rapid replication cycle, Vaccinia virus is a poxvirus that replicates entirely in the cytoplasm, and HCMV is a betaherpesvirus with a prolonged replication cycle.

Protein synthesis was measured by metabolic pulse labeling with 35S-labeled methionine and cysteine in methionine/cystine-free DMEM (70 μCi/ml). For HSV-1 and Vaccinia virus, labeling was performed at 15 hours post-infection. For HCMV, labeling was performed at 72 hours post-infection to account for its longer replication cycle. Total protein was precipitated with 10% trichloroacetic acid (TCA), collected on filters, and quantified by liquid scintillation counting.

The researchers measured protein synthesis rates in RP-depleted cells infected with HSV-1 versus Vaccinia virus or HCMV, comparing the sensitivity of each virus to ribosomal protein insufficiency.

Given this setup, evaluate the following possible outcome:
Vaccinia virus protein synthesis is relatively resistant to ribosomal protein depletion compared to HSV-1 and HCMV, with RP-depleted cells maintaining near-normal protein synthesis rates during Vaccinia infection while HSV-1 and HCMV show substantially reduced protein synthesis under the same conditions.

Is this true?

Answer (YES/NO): NO